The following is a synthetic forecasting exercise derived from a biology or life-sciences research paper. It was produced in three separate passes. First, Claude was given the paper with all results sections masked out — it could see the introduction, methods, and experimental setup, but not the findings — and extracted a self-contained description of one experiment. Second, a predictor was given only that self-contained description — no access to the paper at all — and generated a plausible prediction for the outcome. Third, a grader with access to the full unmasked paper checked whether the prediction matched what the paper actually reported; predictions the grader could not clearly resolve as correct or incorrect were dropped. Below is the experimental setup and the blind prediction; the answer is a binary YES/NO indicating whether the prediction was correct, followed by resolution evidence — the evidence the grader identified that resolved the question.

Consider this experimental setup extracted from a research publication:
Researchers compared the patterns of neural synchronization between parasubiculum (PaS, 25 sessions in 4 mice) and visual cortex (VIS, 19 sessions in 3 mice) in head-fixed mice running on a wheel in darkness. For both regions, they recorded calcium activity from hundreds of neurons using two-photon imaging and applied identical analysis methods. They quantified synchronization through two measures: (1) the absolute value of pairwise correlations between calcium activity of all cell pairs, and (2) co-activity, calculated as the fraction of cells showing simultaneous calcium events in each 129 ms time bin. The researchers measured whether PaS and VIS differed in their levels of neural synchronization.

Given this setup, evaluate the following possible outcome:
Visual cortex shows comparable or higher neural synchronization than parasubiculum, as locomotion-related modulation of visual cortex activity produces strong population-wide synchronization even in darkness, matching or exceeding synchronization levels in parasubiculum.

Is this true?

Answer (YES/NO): YES